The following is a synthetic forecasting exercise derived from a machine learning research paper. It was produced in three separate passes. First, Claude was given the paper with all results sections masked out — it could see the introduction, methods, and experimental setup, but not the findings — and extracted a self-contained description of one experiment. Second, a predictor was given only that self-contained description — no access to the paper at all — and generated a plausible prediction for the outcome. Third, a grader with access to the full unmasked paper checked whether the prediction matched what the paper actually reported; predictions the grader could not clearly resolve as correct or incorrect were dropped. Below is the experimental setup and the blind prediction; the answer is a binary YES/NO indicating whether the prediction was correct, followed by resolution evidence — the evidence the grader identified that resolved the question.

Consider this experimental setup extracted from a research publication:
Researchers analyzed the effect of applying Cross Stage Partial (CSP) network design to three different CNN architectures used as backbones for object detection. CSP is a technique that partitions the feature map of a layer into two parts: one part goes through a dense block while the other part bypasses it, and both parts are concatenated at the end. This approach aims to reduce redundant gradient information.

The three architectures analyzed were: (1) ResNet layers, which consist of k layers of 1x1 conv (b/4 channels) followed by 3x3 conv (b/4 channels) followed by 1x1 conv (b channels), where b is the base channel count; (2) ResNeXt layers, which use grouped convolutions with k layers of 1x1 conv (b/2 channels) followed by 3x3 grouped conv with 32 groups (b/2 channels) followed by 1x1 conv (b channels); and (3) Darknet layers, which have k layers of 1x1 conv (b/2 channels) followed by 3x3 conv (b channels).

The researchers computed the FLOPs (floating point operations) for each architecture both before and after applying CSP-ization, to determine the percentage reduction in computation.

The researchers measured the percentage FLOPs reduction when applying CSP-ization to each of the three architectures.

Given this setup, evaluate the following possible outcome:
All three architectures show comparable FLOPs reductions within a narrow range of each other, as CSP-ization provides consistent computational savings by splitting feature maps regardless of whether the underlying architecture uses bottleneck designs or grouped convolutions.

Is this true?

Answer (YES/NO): NO